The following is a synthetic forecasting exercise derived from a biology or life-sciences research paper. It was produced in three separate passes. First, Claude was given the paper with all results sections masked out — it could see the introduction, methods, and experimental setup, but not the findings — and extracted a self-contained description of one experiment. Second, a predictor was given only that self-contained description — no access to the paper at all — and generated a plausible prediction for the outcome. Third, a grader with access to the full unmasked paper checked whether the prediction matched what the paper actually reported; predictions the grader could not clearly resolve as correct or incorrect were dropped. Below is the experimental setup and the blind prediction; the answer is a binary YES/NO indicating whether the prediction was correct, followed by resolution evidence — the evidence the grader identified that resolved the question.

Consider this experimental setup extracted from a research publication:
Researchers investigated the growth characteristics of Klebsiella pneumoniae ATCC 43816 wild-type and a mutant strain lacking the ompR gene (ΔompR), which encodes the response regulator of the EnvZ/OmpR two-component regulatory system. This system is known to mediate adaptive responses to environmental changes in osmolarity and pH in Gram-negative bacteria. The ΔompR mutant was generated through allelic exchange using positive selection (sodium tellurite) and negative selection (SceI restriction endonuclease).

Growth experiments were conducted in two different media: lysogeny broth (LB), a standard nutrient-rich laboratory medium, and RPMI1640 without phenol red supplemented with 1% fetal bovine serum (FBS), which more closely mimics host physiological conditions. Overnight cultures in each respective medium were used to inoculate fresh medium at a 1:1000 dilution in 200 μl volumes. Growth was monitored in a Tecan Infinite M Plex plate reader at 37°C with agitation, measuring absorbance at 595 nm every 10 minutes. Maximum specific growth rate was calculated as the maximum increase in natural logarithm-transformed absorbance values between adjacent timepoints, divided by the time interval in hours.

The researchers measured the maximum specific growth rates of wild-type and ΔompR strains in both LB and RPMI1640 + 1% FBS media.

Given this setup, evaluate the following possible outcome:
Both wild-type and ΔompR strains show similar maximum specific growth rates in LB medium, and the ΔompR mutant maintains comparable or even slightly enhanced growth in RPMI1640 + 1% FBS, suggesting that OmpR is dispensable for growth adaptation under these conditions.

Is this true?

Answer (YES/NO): YES